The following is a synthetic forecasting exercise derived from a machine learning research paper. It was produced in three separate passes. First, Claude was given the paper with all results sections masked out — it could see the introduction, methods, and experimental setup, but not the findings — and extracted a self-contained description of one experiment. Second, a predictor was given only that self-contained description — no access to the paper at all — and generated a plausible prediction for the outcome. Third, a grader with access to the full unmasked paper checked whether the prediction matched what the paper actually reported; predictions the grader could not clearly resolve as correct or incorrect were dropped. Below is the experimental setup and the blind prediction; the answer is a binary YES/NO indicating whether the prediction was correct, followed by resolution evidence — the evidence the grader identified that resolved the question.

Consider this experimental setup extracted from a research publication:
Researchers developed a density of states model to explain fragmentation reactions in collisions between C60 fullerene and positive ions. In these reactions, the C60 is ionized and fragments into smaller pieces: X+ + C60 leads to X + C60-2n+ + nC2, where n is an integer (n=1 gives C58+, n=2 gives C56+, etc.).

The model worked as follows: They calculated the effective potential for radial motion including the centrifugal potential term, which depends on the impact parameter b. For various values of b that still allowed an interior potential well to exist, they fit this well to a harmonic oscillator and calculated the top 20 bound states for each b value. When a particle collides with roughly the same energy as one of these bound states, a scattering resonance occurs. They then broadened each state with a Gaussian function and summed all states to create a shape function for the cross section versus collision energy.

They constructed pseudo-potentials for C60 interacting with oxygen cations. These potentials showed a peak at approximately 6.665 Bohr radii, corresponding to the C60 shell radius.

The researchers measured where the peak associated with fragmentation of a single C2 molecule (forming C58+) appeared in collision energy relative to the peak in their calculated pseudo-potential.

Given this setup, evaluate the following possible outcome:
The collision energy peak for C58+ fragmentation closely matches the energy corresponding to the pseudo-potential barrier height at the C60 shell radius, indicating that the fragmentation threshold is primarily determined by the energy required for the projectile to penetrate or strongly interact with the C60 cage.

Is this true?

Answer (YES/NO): YES